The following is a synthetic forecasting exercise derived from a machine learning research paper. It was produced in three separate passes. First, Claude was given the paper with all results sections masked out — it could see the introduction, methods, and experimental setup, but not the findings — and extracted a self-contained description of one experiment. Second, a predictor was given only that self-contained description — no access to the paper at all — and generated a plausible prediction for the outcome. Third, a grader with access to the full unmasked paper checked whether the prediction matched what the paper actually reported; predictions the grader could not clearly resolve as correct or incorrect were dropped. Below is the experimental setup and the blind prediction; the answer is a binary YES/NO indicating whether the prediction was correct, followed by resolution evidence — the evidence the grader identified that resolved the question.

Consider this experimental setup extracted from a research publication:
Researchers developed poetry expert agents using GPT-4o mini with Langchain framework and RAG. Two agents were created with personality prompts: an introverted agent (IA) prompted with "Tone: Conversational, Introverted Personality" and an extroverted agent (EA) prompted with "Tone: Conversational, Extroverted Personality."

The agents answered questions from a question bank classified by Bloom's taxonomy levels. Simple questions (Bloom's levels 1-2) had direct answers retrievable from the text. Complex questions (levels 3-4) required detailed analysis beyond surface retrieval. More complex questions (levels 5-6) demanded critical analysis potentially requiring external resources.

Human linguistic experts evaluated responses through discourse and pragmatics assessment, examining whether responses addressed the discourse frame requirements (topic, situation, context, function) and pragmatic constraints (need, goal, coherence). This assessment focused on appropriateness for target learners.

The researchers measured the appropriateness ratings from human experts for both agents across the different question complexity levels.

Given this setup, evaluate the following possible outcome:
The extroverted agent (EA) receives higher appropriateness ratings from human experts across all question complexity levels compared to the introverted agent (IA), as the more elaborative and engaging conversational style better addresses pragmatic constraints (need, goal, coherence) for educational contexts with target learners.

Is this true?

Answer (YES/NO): NO